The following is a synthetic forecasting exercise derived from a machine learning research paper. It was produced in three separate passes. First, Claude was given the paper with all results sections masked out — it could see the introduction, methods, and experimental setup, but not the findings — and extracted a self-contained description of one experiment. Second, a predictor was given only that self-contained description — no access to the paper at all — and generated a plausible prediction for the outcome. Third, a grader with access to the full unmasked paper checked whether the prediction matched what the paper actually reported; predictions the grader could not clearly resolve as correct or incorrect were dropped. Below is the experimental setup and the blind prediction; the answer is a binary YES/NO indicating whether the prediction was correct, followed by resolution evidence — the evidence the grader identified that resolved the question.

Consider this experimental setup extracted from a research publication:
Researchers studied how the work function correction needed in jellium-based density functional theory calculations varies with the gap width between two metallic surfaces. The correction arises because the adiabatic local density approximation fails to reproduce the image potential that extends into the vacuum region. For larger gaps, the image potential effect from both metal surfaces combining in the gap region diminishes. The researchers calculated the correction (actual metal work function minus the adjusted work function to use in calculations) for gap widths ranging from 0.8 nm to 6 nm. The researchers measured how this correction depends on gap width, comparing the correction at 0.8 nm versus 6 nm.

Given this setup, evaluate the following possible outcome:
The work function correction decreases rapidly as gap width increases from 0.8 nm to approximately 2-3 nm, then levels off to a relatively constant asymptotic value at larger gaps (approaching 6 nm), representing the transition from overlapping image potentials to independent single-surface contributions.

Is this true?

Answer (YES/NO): NO